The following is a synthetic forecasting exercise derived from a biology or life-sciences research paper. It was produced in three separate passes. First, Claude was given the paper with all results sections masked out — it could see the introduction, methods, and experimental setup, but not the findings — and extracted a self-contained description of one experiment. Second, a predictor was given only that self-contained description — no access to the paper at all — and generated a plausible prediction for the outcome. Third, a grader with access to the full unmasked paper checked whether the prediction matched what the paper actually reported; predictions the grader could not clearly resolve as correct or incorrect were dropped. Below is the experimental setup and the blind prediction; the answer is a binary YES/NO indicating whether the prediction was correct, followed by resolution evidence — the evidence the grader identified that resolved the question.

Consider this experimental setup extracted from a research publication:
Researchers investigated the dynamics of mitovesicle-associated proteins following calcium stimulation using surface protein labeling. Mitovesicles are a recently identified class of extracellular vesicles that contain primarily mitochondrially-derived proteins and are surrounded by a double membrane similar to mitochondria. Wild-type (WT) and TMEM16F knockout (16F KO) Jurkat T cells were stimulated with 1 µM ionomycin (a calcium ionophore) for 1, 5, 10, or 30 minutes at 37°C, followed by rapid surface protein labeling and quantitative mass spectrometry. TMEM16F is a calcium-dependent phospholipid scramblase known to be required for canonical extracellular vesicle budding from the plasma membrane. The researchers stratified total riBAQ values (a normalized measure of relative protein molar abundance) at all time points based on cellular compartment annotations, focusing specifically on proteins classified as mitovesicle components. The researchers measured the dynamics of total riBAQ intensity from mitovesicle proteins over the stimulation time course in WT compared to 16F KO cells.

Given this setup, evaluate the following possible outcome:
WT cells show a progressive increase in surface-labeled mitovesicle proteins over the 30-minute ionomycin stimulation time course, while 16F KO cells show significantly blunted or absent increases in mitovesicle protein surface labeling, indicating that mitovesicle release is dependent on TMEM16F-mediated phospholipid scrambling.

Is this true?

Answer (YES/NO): NO